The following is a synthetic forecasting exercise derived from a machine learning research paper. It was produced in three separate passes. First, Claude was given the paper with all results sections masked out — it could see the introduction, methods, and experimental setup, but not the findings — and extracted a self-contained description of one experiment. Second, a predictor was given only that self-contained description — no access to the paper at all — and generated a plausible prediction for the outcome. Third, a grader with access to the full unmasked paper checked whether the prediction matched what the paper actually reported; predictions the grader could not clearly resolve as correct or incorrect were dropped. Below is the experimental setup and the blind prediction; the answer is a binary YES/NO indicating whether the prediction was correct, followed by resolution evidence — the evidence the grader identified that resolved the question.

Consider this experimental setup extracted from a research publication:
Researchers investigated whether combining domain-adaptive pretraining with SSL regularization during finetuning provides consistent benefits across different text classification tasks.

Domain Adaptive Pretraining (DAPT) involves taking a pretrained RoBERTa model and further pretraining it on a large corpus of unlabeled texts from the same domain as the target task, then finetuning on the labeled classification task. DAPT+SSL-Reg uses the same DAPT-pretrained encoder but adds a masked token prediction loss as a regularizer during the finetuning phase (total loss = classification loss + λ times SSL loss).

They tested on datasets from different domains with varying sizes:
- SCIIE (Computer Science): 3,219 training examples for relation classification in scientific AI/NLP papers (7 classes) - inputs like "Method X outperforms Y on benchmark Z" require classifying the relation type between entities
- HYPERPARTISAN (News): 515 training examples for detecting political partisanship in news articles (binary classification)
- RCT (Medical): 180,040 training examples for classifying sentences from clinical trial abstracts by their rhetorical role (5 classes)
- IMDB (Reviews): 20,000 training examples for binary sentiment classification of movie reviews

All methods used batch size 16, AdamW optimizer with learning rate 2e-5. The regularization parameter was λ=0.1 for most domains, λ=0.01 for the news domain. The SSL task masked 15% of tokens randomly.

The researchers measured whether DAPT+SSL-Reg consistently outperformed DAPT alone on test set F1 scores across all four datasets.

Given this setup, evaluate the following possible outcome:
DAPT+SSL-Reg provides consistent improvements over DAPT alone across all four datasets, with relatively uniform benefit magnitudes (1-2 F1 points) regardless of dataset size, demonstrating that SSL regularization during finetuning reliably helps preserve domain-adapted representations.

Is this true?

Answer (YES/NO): NO